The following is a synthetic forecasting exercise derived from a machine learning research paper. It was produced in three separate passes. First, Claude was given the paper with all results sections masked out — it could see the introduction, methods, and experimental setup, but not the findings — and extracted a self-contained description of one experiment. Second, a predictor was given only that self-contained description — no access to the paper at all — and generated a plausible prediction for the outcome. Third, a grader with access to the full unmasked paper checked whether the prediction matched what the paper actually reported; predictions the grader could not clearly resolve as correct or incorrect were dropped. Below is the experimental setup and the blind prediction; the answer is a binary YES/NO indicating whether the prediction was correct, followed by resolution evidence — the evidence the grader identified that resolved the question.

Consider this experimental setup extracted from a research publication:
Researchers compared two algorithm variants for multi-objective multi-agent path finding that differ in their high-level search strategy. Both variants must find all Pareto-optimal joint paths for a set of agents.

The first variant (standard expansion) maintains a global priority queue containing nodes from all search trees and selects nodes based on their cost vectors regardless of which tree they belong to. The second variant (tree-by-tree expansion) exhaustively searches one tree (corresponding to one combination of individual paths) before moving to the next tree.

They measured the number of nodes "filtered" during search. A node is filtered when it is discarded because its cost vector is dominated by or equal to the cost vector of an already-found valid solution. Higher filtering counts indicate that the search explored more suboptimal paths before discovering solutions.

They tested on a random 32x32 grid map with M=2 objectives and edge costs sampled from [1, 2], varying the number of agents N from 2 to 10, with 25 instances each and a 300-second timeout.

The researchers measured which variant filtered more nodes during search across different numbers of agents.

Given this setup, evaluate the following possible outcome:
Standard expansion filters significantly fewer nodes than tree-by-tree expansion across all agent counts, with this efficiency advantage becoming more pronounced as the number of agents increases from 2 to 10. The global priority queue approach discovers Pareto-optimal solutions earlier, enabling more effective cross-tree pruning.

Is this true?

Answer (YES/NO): YES